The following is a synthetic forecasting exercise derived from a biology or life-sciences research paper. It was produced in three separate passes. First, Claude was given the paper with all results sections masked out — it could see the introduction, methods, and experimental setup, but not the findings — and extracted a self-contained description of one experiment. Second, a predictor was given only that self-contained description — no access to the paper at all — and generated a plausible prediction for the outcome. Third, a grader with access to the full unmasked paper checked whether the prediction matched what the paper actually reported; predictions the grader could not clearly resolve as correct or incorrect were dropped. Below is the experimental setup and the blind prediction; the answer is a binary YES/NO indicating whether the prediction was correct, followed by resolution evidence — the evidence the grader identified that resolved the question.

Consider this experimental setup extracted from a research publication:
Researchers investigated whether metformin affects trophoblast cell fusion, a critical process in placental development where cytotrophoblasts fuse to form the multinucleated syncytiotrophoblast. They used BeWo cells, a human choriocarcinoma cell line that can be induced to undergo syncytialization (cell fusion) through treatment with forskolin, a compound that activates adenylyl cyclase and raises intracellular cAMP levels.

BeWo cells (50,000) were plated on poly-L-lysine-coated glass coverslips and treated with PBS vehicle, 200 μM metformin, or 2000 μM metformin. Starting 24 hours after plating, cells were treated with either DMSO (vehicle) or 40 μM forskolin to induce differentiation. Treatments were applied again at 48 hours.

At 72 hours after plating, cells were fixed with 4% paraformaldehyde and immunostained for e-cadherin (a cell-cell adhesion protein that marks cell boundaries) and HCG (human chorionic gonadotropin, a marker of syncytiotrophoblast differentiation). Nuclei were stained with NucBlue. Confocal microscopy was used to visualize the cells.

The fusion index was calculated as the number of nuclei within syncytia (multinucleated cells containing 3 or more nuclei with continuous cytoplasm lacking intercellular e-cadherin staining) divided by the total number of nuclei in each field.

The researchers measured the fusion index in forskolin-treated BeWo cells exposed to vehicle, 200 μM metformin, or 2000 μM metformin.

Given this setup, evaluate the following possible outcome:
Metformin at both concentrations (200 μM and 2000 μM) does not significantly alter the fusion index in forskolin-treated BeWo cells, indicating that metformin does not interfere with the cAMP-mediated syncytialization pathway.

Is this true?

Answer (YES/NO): YES